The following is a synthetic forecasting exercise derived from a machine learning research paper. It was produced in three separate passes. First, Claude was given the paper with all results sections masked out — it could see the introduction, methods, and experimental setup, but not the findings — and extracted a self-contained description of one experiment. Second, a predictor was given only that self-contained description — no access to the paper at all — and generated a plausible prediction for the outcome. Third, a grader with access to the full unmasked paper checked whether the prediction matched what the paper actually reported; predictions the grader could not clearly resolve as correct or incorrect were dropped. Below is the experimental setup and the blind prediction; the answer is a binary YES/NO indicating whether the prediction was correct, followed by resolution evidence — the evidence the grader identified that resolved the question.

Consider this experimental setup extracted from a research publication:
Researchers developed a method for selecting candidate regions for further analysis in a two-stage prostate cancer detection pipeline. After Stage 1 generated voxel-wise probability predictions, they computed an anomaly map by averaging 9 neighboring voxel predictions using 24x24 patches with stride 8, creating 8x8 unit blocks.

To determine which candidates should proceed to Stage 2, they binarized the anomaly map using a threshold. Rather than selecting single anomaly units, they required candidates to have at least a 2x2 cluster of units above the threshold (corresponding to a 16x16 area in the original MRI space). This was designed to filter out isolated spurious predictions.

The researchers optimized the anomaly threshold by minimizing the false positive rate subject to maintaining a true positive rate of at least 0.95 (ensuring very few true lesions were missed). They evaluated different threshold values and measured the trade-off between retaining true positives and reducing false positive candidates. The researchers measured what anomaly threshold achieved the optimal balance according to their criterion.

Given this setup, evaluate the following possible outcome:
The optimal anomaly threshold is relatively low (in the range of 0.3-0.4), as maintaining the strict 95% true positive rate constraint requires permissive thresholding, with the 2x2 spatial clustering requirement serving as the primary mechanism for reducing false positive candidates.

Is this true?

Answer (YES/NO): YES